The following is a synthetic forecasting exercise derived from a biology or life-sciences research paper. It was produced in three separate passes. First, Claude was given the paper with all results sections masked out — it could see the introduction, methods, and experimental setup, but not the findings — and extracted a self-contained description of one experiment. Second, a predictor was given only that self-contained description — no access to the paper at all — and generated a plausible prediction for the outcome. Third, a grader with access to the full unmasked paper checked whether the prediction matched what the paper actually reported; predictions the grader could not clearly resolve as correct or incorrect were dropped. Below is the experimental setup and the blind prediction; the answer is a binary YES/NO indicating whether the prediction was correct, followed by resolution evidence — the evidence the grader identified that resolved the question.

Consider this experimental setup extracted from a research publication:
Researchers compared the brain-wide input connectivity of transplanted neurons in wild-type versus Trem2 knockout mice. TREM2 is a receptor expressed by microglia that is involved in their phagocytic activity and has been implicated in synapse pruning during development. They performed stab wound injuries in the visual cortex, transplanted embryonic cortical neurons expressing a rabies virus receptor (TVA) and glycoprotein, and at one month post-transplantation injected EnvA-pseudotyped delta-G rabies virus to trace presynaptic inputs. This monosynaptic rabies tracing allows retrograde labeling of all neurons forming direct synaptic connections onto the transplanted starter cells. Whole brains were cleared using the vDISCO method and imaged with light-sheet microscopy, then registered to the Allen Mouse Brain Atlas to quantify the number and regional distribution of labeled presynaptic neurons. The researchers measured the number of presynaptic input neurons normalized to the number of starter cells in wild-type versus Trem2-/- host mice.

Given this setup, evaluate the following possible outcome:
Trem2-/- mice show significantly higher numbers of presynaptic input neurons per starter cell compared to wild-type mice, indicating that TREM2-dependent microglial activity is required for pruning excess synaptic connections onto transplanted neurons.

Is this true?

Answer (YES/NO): NO